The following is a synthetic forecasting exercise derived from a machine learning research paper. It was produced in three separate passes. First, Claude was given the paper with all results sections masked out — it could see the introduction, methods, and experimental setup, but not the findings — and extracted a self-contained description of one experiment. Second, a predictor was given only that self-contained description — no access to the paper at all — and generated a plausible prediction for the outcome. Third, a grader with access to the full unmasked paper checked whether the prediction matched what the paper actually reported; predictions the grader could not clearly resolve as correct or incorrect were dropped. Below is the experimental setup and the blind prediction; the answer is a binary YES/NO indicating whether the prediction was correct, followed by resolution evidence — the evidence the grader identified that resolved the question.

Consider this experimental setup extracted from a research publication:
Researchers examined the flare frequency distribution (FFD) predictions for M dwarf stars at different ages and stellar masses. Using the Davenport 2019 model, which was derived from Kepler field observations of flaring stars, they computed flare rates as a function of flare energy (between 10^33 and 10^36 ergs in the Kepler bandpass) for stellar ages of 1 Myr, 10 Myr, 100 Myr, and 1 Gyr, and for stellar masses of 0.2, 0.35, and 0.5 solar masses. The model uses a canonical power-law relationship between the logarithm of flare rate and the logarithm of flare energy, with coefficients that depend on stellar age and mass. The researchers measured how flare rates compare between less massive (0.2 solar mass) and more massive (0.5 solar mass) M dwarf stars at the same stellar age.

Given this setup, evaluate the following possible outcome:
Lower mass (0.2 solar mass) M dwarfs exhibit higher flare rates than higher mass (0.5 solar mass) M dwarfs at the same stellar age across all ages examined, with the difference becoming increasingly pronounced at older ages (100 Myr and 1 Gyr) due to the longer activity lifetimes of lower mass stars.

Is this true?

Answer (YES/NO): NO